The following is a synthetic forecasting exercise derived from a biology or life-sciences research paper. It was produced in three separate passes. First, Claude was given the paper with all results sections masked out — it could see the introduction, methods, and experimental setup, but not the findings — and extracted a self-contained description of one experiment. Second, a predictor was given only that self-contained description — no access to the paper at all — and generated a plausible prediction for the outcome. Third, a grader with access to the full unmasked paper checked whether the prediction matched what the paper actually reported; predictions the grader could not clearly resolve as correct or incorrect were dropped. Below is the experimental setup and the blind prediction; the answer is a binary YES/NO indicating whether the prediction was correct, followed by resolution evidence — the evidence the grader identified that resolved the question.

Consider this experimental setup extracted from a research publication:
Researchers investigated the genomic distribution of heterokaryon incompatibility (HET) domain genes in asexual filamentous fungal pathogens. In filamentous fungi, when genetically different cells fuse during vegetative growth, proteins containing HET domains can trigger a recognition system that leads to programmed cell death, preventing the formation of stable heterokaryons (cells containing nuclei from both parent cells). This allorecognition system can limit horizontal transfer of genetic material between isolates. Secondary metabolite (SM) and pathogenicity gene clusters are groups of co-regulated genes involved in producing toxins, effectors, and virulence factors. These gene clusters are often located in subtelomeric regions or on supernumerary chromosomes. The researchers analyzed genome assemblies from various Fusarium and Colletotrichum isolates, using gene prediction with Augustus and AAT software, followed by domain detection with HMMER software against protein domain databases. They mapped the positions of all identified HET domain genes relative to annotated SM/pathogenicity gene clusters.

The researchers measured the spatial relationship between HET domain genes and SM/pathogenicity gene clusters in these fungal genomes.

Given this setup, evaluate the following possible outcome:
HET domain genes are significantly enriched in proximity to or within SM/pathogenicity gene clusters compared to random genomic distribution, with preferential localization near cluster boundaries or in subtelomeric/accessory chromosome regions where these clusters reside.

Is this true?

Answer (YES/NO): NO